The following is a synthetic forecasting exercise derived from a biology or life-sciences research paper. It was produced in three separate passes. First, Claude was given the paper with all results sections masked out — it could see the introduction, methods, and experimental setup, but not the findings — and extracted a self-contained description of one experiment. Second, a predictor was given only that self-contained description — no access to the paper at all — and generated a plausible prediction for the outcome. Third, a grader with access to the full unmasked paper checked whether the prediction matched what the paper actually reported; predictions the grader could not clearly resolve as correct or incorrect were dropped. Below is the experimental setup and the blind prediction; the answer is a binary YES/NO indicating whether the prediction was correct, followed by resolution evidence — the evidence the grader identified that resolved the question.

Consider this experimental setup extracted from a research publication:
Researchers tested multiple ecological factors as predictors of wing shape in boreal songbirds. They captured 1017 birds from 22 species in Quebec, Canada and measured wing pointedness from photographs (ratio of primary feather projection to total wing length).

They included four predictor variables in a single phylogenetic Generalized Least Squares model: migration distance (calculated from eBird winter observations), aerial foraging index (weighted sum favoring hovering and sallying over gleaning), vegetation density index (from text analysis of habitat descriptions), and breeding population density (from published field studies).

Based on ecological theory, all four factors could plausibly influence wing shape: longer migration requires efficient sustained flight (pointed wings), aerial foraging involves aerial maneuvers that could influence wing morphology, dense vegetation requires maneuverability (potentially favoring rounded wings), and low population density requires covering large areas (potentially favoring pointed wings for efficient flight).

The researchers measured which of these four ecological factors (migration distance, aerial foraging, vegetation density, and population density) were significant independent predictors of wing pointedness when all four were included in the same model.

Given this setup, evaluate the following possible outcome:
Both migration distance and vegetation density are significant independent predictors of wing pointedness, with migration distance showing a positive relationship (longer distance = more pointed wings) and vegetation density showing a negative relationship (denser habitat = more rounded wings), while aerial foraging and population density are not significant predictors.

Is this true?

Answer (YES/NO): YES